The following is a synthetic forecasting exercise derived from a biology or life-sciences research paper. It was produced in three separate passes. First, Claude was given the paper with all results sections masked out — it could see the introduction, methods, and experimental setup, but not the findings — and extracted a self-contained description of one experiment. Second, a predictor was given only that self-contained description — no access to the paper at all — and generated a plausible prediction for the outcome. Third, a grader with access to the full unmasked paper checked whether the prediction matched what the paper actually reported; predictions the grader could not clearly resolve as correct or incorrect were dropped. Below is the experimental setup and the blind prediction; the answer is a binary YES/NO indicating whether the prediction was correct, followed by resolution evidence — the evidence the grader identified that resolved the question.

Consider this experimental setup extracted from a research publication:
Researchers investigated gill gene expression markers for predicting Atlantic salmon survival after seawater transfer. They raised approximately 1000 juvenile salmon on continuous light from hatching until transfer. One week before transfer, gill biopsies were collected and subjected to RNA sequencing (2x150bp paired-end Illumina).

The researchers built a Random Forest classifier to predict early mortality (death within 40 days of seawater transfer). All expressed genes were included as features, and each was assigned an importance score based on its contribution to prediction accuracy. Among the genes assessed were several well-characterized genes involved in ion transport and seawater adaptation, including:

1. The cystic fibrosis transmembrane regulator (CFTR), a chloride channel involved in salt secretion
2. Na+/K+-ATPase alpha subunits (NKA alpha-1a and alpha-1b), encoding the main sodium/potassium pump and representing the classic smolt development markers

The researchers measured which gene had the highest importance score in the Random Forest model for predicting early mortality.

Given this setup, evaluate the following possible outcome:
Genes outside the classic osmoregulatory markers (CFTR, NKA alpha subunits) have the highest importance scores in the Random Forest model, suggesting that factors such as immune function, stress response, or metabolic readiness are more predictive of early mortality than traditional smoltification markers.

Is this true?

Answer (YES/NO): NO